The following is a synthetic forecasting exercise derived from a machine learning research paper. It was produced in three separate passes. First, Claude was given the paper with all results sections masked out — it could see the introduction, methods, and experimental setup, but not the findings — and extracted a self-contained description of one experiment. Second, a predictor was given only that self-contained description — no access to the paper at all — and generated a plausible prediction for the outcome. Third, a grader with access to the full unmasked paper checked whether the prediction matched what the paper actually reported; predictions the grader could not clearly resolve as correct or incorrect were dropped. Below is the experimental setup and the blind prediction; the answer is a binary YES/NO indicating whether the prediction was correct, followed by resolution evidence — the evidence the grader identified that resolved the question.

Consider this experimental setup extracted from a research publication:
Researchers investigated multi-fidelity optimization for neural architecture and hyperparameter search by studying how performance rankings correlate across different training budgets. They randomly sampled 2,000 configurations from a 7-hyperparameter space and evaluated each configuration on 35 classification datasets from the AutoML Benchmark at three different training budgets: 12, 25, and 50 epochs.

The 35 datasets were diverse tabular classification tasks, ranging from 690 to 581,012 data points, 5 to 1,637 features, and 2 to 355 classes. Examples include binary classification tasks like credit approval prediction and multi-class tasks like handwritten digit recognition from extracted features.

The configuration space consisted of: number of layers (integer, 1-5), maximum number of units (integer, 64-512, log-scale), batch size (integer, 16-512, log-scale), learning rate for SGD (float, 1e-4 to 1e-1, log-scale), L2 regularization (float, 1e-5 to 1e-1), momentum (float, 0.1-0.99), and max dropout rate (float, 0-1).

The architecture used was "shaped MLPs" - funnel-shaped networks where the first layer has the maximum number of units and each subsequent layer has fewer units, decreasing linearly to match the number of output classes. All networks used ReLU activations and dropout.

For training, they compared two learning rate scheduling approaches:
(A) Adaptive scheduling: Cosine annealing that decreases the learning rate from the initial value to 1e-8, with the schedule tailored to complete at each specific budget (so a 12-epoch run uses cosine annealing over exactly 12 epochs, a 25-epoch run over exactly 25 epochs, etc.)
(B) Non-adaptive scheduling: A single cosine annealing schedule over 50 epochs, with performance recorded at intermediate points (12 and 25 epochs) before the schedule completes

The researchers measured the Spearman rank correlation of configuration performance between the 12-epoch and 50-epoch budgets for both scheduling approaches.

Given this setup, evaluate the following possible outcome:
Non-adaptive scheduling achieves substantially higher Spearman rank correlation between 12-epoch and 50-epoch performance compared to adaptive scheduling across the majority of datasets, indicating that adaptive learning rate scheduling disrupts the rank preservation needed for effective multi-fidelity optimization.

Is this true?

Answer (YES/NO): NO